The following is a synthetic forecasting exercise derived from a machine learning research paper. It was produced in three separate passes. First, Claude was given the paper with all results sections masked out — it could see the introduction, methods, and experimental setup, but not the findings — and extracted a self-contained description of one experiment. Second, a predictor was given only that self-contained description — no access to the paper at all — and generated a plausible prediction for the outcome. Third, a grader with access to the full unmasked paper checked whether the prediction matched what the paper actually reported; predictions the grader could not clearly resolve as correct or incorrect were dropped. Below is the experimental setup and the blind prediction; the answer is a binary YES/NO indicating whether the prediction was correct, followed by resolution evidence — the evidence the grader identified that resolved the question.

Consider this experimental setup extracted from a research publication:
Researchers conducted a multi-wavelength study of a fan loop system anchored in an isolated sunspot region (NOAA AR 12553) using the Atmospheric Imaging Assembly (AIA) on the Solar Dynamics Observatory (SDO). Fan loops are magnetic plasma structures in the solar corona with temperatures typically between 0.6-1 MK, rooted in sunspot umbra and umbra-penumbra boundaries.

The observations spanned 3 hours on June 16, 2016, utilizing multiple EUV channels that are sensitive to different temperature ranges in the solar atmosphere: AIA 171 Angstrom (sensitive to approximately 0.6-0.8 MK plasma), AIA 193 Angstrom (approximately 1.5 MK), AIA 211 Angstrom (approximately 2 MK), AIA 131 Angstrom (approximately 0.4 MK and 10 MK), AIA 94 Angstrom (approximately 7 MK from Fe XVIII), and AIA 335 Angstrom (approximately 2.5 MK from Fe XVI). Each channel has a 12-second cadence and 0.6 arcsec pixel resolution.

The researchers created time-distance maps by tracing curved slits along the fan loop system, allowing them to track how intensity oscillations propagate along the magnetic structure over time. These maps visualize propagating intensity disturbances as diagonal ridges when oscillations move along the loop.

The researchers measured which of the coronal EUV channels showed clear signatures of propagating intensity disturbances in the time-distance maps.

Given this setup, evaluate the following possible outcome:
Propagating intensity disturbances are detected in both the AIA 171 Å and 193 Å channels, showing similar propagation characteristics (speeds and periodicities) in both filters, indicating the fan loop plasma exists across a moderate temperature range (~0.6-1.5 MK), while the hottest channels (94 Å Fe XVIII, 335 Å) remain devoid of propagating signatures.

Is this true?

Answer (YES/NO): YES